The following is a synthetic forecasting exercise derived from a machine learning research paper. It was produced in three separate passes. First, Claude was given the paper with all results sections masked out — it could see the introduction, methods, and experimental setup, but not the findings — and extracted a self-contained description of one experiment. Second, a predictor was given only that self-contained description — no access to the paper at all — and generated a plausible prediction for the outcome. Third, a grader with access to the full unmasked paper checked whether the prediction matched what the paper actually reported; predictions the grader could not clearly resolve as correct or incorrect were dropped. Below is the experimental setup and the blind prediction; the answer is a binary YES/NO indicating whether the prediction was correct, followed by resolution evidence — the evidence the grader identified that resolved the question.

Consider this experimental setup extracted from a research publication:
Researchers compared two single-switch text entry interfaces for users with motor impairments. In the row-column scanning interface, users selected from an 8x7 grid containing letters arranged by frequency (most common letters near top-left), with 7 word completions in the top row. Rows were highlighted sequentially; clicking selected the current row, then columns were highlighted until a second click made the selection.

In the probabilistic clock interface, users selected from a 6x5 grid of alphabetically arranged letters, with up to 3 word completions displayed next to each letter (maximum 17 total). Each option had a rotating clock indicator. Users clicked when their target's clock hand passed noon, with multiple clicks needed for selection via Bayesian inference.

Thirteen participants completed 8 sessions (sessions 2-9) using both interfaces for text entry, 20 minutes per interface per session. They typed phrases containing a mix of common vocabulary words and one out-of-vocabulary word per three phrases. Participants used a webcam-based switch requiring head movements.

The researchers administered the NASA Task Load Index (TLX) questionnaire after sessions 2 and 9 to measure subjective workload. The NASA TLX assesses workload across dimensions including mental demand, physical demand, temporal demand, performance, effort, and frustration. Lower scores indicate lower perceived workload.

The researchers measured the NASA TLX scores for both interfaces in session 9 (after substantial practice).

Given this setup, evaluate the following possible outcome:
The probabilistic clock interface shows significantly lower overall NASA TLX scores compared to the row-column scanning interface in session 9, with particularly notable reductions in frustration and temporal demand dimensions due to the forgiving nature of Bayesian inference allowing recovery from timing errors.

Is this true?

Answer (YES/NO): NO